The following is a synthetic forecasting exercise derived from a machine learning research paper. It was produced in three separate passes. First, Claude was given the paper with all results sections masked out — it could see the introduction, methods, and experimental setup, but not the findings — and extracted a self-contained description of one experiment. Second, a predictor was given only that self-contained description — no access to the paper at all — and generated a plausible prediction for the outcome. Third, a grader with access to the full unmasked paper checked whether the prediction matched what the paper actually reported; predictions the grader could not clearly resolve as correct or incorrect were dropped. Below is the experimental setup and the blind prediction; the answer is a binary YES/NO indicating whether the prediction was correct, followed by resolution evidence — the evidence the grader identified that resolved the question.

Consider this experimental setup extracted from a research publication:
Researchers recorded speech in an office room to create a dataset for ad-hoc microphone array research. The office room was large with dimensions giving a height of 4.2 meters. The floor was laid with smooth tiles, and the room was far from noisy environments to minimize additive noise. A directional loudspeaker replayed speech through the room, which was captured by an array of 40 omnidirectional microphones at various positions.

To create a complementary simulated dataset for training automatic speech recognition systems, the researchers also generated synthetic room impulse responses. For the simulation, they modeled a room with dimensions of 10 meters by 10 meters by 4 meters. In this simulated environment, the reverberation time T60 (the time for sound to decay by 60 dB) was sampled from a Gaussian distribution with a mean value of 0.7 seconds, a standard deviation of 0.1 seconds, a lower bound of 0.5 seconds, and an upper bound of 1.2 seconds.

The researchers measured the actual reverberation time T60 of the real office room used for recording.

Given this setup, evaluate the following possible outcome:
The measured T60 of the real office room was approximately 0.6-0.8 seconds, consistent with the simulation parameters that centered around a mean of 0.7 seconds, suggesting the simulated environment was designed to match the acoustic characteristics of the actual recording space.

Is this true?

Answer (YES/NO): NO